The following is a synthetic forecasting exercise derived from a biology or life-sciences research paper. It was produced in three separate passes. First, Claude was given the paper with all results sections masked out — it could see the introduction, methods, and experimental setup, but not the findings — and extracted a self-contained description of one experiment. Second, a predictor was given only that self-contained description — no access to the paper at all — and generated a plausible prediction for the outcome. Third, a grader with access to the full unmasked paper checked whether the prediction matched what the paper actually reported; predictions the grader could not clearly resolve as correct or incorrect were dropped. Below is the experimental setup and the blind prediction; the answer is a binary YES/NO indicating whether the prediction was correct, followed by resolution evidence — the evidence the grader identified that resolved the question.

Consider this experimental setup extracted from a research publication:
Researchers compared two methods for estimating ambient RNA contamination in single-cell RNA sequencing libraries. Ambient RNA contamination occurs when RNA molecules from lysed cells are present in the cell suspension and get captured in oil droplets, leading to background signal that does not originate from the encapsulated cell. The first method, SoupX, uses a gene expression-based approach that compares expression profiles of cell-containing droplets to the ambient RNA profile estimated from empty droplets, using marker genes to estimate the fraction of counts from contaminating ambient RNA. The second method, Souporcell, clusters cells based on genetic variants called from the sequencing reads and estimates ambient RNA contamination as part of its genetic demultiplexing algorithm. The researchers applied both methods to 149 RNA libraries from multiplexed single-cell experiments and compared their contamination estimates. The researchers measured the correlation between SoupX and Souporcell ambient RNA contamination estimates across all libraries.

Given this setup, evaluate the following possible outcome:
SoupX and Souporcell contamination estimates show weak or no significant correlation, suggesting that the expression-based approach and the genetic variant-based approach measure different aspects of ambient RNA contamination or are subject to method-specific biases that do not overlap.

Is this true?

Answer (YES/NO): NO